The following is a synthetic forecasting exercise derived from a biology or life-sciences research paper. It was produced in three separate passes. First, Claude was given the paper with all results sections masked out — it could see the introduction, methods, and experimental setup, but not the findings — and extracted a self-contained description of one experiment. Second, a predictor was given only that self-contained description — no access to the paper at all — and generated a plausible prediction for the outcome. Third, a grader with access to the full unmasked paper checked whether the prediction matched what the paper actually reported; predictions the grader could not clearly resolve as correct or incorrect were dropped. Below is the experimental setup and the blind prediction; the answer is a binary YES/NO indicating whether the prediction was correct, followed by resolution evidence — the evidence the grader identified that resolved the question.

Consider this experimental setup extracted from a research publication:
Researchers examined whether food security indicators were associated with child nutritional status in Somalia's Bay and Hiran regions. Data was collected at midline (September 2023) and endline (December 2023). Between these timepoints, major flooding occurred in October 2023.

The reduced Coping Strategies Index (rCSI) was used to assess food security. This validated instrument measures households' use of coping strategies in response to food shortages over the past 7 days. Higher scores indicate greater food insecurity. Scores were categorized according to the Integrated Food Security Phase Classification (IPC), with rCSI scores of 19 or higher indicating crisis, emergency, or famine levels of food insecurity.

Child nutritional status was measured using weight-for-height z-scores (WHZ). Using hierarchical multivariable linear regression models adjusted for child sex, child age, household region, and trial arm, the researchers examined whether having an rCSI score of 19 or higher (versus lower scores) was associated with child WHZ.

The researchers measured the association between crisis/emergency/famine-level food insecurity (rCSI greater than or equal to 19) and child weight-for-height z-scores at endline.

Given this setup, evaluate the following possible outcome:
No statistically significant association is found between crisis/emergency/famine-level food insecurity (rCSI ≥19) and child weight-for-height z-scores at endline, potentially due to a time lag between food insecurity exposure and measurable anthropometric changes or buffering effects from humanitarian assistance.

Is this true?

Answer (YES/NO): NO